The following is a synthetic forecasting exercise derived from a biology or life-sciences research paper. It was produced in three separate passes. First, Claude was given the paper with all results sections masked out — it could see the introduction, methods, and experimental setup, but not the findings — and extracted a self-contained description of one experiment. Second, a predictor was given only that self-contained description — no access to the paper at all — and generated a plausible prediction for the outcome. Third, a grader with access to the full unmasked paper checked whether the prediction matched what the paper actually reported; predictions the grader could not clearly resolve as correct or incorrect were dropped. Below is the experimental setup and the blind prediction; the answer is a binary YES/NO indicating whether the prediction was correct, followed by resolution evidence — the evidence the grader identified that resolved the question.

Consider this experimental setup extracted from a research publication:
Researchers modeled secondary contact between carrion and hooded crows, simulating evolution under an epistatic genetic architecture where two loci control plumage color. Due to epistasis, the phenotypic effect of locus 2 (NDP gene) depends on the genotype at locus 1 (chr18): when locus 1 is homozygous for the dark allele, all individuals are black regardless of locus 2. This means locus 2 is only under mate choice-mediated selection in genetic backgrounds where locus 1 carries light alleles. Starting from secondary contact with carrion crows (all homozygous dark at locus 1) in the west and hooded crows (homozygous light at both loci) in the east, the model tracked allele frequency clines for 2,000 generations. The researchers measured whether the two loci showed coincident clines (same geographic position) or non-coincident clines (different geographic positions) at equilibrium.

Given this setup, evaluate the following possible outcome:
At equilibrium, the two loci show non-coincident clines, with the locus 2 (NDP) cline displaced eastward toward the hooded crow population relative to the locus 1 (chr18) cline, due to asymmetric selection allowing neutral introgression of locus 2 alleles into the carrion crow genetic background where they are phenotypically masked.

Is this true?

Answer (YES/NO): NO